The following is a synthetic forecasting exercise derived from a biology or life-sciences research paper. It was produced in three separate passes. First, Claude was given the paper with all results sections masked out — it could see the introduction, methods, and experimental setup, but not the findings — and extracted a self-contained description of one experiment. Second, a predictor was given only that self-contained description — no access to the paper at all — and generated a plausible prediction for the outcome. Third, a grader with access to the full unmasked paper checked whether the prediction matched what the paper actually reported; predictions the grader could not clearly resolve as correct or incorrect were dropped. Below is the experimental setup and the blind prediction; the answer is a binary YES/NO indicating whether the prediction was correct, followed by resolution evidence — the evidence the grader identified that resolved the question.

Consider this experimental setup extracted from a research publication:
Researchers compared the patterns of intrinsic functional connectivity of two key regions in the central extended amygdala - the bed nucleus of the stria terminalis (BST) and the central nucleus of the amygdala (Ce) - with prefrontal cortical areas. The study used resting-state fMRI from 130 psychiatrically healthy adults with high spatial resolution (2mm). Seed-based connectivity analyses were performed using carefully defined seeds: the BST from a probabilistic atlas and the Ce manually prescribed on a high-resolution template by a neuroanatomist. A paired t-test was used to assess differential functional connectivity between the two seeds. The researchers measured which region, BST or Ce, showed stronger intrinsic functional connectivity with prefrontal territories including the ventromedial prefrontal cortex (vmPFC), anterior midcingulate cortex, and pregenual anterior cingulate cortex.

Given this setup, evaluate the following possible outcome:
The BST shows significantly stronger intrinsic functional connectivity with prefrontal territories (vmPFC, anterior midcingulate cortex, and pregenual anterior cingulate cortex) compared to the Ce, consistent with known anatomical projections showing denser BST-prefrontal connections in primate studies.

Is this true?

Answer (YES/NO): YES